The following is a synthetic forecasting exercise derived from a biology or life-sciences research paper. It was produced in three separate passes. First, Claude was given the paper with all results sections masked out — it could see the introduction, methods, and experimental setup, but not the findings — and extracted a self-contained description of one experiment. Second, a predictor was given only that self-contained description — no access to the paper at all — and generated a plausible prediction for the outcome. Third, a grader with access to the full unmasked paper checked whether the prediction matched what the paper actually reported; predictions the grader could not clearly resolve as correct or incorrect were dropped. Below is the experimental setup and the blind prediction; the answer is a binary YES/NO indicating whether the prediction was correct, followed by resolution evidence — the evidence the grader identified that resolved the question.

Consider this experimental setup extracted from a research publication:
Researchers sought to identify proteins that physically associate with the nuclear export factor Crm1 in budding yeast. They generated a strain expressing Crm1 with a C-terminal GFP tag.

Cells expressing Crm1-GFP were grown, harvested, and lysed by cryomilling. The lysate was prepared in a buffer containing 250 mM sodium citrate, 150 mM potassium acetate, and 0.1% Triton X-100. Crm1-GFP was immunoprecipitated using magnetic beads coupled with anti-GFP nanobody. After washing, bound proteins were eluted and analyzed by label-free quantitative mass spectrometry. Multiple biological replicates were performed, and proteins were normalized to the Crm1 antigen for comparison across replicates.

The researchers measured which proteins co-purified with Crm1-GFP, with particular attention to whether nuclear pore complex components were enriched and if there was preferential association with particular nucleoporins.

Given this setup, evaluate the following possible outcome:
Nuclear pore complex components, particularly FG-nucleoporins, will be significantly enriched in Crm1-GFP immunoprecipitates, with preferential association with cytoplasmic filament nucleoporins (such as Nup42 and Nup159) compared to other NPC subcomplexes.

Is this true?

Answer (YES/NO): NO